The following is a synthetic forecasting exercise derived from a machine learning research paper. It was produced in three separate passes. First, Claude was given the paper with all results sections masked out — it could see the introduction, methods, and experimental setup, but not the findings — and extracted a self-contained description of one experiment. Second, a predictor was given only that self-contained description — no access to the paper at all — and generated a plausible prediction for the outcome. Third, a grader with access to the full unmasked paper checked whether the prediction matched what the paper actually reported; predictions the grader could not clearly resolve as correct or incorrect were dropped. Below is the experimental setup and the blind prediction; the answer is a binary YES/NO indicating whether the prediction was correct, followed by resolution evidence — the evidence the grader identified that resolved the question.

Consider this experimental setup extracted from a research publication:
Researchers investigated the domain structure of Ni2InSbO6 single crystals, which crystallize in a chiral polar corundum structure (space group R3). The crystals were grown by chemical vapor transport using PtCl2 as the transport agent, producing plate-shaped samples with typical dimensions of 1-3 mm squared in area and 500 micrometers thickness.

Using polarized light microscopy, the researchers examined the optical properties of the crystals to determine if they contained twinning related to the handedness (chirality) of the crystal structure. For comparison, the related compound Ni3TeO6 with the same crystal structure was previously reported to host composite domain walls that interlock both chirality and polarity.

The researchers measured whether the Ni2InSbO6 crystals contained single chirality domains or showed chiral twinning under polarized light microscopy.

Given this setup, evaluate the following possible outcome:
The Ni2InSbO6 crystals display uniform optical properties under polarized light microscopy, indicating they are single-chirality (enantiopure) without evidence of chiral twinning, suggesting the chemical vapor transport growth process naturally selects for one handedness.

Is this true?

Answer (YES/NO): NO